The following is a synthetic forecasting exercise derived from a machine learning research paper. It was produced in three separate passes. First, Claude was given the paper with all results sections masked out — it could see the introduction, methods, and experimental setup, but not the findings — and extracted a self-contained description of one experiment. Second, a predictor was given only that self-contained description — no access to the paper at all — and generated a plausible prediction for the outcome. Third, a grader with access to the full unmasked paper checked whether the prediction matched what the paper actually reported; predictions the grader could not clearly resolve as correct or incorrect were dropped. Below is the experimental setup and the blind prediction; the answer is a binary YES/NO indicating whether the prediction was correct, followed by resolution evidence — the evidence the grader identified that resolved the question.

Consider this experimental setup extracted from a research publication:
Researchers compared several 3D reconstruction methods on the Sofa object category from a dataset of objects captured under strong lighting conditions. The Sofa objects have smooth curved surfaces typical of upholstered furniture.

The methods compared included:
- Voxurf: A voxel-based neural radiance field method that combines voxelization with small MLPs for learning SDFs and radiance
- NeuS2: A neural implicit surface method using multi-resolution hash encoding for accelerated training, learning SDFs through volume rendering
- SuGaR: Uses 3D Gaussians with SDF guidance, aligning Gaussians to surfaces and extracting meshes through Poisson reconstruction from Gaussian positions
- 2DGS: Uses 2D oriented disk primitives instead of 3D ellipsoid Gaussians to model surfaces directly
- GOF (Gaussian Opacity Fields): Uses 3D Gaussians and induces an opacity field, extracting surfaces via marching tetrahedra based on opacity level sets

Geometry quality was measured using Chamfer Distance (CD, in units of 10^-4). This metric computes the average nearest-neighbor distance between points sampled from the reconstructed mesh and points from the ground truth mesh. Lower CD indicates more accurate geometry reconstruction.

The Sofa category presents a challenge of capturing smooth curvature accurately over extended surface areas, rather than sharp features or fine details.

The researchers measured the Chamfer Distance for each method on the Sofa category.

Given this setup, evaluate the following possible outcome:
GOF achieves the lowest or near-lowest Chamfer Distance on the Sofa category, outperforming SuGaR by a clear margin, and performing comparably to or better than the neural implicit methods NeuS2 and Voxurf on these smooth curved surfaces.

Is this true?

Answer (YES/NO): NO